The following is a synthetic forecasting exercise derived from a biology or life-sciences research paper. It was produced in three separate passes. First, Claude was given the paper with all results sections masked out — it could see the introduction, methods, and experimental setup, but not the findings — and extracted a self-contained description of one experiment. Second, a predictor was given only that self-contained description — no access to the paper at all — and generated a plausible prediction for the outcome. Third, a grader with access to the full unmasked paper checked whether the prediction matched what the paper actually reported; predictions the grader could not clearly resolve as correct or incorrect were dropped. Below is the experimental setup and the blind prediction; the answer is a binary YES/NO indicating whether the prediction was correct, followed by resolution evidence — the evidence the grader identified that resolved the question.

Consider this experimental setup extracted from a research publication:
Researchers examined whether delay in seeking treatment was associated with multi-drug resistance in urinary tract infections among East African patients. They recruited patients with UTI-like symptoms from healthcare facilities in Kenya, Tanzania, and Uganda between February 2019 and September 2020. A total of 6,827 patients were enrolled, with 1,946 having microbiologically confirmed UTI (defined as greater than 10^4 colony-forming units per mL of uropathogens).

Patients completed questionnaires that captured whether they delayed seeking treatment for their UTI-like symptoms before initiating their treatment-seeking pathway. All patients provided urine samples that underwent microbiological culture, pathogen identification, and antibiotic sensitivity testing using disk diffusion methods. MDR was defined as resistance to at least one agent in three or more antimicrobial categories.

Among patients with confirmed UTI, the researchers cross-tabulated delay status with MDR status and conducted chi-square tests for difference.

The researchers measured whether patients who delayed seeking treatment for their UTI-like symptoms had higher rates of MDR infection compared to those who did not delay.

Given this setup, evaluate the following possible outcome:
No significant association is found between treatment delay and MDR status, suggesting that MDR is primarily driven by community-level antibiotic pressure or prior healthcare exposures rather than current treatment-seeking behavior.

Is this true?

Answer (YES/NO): NO